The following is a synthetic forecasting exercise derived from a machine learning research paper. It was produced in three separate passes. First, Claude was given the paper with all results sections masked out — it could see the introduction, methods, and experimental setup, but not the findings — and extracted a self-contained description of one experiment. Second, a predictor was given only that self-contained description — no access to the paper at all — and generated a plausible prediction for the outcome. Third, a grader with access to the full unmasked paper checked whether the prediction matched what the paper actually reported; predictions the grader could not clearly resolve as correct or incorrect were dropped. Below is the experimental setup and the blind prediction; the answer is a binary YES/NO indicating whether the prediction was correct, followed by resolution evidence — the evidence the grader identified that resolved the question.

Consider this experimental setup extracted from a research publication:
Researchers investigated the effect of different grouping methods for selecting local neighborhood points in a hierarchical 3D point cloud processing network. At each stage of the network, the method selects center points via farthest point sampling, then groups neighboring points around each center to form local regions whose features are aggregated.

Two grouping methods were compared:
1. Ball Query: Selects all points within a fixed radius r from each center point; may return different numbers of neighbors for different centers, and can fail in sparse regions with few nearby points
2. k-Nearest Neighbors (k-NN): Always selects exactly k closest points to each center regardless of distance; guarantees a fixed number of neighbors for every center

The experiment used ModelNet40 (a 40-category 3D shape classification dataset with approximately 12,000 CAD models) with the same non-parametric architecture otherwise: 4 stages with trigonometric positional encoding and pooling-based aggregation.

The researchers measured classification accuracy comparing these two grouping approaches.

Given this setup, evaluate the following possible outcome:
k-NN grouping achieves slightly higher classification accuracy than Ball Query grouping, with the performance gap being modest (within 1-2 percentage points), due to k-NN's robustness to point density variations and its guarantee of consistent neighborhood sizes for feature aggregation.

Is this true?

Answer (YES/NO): NO